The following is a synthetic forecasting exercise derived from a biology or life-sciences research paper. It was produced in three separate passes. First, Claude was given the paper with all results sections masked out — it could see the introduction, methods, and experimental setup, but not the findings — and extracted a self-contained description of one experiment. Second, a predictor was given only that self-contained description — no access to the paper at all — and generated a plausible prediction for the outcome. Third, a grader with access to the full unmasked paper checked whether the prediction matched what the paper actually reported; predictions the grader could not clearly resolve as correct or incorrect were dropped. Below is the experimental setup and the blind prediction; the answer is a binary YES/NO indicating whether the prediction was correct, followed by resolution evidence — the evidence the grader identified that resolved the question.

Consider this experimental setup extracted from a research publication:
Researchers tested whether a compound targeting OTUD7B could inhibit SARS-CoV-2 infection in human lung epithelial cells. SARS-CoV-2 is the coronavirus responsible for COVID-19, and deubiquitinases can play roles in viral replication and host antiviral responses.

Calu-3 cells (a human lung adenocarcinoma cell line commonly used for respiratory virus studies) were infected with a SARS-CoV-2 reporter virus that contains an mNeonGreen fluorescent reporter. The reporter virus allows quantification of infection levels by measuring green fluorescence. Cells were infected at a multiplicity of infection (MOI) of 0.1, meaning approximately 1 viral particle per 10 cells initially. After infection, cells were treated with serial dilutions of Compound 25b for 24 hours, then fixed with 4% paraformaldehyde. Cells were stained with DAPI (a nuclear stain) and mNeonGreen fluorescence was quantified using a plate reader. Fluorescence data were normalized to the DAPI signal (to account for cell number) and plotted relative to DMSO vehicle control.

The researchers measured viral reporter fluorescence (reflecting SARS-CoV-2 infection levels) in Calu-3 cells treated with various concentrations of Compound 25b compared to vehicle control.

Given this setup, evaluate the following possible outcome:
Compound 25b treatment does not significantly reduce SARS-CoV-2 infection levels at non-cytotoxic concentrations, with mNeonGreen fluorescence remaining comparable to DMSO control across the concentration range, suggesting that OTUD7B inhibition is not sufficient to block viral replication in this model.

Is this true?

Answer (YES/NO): NO